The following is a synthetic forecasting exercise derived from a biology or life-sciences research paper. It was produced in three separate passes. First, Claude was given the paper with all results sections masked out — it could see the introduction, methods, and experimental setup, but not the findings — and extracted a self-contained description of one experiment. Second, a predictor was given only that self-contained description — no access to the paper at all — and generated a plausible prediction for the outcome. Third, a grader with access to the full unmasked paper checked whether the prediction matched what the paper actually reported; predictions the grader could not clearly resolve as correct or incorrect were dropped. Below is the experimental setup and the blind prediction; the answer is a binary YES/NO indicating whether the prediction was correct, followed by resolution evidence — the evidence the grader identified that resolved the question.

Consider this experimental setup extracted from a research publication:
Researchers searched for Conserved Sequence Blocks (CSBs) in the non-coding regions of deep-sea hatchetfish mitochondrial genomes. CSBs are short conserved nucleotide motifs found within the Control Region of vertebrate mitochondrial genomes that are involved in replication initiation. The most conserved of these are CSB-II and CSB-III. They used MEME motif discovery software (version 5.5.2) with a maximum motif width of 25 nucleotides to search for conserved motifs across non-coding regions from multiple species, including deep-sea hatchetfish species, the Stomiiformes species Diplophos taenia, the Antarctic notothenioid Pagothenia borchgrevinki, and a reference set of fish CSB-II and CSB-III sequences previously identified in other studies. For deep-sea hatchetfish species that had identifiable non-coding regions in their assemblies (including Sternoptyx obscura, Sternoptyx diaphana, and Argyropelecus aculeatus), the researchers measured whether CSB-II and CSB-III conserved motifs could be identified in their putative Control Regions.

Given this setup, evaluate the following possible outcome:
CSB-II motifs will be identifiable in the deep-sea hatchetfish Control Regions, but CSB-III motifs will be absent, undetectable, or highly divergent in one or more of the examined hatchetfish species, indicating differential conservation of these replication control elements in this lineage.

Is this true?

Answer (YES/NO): YES